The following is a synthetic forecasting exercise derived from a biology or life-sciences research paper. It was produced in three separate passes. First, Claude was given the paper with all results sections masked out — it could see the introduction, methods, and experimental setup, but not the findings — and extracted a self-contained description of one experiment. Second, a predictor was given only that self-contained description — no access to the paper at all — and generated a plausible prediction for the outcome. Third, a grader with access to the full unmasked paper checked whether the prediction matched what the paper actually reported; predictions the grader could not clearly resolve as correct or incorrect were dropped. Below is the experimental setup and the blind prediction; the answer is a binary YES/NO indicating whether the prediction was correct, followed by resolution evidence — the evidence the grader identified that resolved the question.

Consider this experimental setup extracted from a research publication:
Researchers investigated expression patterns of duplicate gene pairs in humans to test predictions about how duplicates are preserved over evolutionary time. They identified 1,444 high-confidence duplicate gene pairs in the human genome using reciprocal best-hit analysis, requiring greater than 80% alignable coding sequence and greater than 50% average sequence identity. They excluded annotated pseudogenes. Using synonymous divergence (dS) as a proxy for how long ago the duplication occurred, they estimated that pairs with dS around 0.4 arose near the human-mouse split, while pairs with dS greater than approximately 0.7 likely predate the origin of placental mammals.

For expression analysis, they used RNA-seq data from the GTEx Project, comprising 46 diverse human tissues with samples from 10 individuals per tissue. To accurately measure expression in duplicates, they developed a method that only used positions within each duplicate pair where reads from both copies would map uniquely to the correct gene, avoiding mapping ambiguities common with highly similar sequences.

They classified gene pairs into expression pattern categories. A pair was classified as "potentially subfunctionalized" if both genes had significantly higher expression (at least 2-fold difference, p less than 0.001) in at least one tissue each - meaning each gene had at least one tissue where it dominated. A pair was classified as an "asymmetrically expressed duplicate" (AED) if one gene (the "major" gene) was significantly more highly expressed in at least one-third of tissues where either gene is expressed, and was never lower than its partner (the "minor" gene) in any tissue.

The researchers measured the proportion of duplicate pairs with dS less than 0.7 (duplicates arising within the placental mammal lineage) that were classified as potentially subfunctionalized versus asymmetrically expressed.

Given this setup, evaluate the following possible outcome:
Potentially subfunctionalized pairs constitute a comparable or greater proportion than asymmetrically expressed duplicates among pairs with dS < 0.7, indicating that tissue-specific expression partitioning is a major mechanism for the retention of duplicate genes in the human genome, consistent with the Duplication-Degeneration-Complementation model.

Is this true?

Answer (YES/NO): NO